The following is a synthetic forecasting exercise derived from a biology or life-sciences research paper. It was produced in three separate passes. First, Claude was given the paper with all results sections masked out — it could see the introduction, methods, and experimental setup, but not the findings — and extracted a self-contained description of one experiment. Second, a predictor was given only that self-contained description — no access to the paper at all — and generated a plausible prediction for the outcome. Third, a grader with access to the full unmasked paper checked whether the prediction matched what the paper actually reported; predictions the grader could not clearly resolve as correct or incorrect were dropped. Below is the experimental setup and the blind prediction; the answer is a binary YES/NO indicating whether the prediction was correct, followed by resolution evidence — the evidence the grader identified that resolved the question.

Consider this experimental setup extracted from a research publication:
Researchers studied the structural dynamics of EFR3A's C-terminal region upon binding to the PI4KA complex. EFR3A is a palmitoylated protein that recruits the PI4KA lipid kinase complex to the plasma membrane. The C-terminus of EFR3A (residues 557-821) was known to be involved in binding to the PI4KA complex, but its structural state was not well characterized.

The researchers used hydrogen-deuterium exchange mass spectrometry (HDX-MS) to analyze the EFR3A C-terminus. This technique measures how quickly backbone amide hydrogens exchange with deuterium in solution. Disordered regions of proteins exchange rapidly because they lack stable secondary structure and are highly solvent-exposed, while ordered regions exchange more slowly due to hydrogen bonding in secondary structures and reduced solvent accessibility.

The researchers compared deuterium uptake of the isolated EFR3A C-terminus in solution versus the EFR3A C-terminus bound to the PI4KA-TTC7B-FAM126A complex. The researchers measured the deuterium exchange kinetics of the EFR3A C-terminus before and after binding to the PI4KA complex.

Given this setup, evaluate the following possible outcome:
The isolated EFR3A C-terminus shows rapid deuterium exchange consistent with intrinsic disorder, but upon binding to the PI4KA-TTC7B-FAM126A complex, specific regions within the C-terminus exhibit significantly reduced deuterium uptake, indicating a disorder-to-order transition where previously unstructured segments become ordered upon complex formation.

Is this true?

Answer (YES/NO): YES